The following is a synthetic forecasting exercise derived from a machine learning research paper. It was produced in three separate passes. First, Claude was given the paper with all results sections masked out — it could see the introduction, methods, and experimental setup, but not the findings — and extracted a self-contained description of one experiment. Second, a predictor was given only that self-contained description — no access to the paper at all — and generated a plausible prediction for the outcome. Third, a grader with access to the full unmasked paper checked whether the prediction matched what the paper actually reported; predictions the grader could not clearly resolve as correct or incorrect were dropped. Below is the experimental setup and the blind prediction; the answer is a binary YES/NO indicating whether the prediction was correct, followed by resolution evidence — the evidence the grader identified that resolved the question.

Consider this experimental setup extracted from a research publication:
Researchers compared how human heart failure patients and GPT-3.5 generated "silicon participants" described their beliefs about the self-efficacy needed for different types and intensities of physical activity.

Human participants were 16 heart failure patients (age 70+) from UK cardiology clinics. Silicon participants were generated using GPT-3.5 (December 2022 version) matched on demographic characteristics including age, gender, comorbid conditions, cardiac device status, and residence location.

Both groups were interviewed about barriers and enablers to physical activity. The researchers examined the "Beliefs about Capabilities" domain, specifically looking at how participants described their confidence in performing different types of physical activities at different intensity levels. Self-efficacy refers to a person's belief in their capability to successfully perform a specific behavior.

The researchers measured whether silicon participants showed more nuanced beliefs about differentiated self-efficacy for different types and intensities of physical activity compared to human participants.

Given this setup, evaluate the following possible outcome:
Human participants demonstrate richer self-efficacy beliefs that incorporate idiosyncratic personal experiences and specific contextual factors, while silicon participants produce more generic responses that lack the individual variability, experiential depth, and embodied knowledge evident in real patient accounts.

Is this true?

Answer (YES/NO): NO